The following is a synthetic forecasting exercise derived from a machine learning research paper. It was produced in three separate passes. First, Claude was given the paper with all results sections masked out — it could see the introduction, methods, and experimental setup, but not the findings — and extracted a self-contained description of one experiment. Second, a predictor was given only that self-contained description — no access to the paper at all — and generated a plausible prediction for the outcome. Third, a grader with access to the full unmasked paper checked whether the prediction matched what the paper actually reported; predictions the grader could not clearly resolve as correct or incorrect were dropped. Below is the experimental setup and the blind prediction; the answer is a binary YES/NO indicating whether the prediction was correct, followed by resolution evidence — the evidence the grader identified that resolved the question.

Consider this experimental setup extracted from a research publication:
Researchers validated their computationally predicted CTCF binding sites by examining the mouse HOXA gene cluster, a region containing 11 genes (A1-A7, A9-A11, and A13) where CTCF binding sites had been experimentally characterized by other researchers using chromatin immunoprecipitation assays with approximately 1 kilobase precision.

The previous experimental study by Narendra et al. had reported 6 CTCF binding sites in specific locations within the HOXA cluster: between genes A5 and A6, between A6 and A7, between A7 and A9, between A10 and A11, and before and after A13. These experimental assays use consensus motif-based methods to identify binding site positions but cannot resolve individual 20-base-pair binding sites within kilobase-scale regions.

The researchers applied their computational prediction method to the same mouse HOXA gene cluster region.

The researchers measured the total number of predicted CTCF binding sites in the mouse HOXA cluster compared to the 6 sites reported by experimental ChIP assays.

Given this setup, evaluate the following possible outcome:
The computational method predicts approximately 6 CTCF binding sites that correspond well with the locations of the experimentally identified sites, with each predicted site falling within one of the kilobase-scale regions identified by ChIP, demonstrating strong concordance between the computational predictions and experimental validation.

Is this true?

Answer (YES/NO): NO